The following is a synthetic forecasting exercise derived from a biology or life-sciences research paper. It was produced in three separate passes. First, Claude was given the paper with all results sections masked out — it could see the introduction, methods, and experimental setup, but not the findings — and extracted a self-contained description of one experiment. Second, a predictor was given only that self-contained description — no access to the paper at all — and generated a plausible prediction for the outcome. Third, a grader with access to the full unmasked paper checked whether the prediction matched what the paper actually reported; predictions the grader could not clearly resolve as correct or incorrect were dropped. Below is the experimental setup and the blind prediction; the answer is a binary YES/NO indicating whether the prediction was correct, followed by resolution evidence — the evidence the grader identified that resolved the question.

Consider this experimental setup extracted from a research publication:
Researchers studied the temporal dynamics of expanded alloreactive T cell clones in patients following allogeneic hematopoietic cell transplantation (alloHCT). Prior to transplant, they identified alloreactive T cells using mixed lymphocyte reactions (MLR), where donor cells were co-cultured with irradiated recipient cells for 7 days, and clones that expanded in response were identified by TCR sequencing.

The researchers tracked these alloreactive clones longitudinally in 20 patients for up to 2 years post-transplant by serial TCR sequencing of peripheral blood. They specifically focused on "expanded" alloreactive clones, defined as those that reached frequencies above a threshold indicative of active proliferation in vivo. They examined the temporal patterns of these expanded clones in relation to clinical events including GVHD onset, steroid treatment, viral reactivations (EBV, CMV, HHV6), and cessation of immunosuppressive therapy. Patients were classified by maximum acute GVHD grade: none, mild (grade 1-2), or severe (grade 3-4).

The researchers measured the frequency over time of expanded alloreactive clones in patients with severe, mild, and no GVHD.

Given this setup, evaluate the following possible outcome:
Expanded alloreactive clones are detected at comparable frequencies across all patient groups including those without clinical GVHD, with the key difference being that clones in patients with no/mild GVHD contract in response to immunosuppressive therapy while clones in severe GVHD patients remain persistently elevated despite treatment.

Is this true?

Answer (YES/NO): NO